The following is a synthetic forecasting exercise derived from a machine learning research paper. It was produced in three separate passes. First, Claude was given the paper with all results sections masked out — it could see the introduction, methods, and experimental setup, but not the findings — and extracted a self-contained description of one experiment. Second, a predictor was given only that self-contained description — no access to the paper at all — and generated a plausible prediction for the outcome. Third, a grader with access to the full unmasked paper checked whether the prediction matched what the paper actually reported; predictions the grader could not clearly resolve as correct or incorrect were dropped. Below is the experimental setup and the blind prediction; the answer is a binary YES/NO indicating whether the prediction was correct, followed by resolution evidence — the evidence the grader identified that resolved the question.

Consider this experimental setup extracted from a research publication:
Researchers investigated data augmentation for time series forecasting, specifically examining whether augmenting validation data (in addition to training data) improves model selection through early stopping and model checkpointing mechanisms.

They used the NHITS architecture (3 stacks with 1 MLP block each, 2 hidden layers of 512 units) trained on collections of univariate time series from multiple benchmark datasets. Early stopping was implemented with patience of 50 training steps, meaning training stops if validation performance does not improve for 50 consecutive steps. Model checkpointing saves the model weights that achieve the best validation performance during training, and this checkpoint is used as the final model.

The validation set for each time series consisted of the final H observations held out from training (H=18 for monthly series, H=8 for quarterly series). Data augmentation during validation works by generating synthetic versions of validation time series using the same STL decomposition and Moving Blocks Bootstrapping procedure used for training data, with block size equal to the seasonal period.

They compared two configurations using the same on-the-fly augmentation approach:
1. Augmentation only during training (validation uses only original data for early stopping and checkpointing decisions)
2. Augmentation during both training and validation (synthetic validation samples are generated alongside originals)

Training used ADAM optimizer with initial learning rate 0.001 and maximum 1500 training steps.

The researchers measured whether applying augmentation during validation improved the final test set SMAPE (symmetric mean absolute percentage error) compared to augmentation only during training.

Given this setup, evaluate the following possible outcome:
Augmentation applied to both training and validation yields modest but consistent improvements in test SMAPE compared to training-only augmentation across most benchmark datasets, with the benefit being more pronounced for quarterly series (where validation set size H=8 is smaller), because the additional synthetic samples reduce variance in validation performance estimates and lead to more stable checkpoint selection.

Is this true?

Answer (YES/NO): NO